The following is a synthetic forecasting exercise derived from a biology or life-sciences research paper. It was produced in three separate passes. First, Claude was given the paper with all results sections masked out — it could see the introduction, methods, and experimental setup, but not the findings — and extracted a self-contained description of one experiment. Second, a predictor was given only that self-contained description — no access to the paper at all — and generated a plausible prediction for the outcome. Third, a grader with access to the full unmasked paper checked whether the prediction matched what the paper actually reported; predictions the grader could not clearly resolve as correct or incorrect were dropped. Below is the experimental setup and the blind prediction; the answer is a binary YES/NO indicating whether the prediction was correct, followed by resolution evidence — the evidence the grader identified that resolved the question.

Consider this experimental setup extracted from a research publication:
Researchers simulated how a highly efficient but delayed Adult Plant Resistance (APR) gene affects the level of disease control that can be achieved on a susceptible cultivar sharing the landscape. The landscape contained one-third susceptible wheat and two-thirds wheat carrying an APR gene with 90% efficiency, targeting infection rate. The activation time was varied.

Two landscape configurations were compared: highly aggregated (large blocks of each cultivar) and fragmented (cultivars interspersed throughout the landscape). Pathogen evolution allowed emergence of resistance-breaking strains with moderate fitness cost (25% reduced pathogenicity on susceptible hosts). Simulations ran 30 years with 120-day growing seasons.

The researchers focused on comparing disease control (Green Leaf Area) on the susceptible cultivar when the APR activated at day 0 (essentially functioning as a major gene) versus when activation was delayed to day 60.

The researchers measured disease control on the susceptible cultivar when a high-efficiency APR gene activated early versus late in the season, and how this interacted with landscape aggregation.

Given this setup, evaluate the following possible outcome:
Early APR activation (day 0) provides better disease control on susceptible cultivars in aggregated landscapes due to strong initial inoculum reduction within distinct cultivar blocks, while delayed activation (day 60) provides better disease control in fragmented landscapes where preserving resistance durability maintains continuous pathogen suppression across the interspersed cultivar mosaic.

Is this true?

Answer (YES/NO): NO